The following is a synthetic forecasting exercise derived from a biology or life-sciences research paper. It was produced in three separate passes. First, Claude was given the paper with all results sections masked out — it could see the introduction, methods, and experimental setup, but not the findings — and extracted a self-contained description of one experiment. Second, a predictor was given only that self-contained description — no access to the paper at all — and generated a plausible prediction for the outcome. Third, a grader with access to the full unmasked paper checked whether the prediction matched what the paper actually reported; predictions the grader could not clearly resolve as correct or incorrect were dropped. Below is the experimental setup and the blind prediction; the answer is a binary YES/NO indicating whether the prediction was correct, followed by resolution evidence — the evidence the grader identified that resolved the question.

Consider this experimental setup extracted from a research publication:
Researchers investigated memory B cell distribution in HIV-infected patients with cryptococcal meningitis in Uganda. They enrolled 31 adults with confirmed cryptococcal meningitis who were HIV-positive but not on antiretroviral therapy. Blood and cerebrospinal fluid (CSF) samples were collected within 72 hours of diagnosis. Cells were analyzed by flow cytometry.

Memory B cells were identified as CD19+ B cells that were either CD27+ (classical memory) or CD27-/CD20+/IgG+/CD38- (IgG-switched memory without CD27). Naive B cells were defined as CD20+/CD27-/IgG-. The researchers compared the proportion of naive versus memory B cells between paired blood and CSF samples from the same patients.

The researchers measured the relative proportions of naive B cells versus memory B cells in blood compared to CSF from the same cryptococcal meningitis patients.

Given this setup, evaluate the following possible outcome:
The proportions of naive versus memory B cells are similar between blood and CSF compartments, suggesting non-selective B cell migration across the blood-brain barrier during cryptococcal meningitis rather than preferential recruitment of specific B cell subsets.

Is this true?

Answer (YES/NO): NO